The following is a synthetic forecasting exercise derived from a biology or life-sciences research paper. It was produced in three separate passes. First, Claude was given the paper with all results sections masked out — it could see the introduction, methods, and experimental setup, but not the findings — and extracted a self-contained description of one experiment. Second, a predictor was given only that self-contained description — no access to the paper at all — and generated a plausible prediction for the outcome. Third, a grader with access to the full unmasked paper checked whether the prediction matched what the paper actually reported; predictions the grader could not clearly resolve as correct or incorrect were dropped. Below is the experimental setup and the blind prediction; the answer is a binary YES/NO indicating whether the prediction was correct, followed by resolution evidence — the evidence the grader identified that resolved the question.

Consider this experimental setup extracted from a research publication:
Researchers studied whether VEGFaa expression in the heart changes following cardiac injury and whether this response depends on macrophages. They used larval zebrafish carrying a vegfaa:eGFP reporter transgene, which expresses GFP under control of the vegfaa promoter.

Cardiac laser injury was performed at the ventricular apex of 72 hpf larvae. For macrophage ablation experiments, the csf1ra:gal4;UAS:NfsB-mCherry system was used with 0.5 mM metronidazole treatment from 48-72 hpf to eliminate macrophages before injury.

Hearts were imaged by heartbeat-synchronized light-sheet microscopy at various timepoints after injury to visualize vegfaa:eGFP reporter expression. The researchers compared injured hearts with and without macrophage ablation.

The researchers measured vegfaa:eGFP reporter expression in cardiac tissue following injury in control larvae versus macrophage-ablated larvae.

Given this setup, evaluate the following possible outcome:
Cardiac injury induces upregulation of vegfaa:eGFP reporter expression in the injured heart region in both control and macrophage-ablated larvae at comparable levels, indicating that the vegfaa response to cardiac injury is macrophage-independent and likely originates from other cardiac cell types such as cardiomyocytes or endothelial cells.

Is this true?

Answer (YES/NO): NO